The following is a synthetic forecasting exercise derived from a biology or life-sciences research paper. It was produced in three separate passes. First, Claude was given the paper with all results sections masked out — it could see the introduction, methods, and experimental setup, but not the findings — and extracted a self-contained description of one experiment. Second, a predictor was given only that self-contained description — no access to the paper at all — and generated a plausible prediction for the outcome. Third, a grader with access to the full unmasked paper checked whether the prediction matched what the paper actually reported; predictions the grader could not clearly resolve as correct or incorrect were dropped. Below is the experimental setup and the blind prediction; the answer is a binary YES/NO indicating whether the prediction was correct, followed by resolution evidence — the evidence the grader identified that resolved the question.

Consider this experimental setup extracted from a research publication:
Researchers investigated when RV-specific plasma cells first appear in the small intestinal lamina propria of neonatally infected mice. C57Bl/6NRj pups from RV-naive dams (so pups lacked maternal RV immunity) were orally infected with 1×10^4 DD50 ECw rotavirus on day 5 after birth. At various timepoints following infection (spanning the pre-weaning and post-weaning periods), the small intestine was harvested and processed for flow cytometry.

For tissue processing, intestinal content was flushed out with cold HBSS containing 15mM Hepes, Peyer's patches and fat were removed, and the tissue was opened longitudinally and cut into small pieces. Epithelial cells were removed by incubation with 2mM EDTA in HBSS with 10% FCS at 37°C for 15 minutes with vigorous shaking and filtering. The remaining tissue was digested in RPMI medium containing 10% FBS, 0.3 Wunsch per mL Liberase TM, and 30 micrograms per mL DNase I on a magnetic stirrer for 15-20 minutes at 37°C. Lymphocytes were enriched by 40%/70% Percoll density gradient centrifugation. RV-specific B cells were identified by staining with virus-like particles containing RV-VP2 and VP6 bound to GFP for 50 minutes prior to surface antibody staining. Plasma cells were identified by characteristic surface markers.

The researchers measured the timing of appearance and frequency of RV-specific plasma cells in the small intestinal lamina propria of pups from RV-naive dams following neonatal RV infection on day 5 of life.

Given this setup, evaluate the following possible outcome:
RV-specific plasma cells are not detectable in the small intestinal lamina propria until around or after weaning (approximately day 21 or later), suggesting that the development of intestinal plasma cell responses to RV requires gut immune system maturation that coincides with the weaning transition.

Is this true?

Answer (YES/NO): NO